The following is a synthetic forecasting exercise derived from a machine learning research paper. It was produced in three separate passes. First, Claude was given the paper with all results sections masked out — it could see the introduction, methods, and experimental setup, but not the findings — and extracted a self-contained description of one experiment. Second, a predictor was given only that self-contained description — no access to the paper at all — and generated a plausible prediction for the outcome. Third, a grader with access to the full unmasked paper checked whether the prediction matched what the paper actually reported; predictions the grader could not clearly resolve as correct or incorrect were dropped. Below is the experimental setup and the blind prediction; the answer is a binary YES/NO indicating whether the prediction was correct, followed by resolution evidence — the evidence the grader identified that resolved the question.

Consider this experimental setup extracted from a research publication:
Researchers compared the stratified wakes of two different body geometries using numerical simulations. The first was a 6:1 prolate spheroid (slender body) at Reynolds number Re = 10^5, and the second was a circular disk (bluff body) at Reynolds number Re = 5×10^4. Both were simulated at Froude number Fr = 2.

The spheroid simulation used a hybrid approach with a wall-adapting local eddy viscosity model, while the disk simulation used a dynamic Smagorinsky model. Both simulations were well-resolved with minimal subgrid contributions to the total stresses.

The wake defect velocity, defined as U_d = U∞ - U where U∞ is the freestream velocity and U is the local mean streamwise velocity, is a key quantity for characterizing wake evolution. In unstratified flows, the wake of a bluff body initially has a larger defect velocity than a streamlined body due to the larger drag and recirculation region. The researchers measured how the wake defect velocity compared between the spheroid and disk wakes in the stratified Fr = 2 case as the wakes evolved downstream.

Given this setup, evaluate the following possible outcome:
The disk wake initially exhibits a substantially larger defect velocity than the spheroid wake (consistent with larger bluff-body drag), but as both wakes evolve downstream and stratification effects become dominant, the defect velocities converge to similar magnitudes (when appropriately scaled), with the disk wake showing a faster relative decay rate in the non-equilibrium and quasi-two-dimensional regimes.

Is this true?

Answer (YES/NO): NO